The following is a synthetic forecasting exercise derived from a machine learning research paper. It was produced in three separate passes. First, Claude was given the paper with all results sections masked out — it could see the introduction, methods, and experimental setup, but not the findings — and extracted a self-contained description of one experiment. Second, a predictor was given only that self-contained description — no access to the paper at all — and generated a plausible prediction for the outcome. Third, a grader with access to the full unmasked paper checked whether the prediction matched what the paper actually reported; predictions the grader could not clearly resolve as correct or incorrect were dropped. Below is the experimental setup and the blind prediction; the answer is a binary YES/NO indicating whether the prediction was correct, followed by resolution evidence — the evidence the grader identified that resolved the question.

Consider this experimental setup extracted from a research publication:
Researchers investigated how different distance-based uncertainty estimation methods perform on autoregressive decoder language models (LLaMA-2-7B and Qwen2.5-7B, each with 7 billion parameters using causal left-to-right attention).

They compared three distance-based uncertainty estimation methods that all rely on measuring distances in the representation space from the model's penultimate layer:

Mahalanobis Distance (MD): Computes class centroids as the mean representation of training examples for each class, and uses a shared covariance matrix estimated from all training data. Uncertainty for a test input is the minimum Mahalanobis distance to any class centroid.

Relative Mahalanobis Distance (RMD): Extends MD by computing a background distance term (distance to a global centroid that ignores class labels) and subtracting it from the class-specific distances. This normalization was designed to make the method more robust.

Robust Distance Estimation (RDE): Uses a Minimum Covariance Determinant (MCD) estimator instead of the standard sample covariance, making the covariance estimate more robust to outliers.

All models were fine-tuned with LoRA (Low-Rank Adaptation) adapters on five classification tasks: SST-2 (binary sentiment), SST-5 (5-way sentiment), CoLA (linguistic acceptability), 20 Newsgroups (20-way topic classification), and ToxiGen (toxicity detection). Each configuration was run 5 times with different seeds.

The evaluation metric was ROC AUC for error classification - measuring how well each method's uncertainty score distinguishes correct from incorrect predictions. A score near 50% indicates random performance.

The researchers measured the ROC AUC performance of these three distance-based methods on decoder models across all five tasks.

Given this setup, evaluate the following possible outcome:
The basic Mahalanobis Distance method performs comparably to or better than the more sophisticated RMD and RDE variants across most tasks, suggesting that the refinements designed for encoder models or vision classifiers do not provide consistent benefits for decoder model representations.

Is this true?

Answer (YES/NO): NO